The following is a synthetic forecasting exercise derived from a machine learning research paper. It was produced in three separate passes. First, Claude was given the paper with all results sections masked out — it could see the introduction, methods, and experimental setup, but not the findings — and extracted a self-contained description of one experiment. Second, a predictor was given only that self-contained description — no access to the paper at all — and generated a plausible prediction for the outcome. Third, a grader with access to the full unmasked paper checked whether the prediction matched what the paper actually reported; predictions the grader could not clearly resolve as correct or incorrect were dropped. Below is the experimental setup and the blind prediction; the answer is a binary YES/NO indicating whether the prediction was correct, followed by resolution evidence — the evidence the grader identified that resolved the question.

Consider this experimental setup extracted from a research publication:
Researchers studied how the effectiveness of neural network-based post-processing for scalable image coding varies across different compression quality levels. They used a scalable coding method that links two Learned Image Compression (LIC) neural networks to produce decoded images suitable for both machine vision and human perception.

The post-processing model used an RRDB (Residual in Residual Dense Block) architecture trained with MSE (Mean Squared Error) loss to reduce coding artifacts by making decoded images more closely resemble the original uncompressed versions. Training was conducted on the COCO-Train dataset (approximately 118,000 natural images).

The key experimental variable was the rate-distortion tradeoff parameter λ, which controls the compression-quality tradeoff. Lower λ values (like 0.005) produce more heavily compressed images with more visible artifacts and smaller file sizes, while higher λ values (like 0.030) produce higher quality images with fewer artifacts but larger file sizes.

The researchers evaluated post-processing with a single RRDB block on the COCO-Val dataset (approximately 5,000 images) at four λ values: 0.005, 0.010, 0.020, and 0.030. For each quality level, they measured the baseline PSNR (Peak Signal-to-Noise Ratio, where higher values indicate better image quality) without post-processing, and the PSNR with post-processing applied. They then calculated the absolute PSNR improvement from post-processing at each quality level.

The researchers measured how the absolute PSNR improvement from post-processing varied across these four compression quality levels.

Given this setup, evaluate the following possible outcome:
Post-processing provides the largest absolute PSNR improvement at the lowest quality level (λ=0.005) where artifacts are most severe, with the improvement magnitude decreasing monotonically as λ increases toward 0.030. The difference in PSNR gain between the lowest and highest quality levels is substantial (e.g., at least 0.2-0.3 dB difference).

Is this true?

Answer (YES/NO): NO